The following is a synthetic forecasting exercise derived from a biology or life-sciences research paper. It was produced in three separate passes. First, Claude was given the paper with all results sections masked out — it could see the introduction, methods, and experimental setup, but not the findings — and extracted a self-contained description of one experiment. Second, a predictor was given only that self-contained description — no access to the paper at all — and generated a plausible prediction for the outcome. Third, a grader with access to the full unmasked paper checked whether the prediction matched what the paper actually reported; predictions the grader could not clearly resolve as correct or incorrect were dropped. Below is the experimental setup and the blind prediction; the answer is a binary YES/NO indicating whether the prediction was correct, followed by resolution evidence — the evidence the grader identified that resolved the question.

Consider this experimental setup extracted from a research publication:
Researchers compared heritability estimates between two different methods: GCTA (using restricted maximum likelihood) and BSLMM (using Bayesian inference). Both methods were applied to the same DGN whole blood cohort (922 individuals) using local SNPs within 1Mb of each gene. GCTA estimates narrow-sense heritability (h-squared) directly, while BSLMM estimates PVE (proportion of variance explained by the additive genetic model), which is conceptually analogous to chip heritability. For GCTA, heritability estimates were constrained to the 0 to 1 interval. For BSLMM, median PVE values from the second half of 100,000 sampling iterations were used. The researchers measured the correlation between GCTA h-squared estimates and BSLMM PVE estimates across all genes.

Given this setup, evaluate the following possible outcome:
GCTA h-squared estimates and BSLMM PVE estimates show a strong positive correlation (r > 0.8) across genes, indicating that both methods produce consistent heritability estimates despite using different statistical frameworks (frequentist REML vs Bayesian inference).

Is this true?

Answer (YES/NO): YES